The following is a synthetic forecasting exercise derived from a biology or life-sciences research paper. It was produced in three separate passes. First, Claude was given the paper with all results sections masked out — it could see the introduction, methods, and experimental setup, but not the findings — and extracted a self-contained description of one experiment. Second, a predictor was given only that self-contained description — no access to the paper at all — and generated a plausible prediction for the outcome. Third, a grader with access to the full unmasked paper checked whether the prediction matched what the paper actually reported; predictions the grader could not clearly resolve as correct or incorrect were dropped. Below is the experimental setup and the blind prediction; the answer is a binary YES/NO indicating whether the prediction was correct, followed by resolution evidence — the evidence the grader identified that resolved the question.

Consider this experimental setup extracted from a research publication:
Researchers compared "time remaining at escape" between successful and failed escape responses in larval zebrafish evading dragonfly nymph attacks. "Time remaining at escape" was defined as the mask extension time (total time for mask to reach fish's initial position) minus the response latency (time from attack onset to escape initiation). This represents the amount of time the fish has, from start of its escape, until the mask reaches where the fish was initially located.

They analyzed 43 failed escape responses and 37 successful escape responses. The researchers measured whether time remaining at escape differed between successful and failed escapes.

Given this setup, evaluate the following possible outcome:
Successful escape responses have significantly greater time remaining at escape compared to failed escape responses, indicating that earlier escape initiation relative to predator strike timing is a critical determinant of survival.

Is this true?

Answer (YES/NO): YES